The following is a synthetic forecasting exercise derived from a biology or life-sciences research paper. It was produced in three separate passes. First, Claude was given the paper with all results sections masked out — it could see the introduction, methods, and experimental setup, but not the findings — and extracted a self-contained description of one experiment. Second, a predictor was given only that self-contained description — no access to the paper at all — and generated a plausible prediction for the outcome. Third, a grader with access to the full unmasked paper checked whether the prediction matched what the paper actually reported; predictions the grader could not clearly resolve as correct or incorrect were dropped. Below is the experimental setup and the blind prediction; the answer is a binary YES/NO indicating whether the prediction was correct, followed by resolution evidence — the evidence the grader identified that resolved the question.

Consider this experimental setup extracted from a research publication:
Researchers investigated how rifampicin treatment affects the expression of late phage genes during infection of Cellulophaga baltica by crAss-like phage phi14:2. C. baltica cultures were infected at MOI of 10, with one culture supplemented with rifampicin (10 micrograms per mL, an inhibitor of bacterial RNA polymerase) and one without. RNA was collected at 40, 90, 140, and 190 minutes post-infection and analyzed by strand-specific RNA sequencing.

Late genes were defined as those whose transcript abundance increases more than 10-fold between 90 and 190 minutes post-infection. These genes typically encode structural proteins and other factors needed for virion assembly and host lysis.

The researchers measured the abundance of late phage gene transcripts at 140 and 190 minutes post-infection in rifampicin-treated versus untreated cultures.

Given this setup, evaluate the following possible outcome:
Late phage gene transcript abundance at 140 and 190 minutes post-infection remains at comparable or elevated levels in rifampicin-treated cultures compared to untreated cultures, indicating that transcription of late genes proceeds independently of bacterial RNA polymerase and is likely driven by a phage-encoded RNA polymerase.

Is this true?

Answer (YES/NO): NO